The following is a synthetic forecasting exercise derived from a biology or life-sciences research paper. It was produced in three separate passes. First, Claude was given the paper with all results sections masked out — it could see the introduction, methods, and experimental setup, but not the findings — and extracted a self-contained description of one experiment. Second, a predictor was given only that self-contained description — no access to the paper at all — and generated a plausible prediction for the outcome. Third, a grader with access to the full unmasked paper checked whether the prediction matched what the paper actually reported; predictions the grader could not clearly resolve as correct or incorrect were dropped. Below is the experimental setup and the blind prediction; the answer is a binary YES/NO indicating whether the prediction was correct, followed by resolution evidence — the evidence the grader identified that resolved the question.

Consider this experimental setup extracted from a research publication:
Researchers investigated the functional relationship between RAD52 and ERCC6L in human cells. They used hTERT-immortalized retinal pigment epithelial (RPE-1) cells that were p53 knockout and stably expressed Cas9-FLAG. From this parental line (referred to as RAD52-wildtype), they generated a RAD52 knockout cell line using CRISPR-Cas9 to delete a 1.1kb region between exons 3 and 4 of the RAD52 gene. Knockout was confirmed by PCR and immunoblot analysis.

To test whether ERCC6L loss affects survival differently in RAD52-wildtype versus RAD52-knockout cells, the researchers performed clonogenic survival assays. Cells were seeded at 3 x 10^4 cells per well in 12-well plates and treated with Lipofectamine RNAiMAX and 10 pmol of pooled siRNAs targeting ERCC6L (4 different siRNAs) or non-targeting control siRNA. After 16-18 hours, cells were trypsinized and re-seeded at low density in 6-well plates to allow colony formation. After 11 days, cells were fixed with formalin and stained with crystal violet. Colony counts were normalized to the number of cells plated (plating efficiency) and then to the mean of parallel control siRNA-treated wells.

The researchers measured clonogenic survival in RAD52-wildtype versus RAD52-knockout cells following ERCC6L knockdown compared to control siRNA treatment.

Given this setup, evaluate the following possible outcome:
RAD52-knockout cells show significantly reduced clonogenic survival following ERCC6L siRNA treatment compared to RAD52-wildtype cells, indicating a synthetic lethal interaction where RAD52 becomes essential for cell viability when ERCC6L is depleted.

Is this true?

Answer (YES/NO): YES